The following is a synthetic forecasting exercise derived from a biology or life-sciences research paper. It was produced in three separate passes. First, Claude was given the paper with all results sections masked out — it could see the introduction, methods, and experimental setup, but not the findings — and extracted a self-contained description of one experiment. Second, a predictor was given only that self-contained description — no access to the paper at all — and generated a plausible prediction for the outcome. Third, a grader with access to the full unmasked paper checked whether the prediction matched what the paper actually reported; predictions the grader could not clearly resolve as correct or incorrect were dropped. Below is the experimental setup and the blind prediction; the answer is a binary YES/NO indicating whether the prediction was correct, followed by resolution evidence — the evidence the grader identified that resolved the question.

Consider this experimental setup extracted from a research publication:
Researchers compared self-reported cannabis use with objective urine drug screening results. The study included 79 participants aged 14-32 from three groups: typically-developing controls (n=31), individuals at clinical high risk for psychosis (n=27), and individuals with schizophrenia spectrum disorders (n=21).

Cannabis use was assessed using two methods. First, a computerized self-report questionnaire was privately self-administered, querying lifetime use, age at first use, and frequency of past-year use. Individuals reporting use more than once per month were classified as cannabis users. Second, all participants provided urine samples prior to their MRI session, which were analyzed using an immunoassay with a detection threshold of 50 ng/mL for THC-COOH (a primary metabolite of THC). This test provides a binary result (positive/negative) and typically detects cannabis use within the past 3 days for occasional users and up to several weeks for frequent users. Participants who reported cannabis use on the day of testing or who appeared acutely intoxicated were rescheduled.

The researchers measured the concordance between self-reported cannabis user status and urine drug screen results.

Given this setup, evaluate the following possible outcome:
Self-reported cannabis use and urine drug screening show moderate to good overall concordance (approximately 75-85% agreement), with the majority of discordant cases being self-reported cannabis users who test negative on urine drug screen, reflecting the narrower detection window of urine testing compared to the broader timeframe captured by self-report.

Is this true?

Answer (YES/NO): NO